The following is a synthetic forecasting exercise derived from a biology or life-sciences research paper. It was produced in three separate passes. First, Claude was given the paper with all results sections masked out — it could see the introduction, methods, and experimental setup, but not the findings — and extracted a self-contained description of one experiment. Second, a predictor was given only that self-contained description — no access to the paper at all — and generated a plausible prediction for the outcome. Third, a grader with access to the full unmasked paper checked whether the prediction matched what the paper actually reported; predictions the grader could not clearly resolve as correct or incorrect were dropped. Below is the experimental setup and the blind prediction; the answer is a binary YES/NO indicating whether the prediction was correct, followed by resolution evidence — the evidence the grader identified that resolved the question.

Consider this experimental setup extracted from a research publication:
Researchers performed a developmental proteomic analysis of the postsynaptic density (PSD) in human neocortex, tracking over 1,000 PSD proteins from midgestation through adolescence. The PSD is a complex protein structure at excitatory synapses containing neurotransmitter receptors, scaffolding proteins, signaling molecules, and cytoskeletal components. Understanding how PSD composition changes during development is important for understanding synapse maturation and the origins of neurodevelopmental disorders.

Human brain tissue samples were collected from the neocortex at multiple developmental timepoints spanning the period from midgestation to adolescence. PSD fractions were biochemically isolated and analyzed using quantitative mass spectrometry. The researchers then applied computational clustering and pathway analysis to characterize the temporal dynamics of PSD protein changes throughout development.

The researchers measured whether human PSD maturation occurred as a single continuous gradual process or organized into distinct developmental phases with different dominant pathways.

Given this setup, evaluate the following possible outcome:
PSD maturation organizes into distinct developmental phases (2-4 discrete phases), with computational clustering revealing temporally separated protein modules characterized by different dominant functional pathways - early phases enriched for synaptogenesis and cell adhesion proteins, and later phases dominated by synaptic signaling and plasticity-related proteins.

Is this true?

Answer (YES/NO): NO